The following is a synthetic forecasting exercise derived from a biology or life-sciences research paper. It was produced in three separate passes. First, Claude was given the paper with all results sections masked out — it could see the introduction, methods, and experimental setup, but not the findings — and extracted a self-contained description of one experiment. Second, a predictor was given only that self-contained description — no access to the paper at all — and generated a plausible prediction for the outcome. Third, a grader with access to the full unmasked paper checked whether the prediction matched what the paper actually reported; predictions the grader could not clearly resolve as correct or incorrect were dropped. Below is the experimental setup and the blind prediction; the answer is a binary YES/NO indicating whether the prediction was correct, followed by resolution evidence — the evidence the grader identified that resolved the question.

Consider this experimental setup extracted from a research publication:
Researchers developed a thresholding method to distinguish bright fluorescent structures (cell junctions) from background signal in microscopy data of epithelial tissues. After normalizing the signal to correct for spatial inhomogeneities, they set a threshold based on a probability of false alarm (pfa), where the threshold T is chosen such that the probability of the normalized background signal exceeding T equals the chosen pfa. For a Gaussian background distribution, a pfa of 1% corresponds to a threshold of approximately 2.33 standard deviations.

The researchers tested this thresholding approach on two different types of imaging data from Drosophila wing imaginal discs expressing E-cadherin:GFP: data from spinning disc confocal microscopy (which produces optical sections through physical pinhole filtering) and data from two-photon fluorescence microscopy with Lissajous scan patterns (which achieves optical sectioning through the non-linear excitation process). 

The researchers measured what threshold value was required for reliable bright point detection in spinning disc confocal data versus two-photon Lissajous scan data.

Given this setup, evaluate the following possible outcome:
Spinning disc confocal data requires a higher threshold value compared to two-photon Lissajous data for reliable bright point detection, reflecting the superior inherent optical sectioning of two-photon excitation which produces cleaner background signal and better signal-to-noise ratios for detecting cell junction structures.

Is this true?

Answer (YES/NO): NO